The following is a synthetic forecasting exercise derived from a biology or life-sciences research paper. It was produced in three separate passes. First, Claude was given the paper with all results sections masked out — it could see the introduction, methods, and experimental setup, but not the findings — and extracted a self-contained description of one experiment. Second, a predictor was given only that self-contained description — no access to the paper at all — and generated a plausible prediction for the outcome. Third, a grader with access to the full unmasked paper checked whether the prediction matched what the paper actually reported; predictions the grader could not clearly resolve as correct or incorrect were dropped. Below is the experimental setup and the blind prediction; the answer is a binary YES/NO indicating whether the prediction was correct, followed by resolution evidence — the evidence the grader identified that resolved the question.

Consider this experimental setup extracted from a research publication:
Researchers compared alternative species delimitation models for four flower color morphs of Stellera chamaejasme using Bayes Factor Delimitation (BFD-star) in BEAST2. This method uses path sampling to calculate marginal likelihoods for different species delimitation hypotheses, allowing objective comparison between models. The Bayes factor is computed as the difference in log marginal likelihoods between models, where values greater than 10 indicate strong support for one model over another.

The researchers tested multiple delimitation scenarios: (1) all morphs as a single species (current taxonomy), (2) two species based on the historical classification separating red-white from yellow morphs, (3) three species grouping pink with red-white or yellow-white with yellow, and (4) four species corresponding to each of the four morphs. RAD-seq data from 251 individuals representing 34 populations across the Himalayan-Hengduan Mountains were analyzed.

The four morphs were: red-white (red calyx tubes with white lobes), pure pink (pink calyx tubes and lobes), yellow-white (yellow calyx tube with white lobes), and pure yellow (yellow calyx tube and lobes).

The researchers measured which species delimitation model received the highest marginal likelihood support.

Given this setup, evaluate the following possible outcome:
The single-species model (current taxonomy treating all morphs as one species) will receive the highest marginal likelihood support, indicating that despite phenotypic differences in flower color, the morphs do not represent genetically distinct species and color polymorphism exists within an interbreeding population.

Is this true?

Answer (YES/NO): NO